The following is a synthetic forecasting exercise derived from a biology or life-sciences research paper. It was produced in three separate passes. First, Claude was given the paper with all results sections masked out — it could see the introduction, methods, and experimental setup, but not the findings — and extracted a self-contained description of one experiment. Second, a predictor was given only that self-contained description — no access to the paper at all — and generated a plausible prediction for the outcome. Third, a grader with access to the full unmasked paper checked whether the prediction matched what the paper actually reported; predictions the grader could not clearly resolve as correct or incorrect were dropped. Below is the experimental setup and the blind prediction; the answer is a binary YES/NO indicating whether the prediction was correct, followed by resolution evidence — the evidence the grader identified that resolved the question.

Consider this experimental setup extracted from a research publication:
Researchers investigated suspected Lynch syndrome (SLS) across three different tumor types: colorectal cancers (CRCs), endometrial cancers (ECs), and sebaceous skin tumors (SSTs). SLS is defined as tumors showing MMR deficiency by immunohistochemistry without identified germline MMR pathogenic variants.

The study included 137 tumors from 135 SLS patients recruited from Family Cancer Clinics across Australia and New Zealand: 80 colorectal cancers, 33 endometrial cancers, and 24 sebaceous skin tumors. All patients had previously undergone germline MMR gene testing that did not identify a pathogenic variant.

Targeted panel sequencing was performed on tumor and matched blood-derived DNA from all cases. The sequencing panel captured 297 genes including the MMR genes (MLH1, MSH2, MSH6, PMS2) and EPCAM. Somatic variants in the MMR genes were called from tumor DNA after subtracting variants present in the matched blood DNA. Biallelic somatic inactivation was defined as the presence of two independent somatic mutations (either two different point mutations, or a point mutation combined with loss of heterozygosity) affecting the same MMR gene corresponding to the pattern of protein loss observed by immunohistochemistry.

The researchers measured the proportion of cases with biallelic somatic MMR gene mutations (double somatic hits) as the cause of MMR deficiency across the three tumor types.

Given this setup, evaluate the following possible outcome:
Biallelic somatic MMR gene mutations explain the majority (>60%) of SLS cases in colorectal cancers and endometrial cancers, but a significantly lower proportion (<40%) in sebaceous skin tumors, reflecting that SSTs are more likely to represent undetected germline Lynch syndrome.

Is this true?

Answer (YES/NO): NO